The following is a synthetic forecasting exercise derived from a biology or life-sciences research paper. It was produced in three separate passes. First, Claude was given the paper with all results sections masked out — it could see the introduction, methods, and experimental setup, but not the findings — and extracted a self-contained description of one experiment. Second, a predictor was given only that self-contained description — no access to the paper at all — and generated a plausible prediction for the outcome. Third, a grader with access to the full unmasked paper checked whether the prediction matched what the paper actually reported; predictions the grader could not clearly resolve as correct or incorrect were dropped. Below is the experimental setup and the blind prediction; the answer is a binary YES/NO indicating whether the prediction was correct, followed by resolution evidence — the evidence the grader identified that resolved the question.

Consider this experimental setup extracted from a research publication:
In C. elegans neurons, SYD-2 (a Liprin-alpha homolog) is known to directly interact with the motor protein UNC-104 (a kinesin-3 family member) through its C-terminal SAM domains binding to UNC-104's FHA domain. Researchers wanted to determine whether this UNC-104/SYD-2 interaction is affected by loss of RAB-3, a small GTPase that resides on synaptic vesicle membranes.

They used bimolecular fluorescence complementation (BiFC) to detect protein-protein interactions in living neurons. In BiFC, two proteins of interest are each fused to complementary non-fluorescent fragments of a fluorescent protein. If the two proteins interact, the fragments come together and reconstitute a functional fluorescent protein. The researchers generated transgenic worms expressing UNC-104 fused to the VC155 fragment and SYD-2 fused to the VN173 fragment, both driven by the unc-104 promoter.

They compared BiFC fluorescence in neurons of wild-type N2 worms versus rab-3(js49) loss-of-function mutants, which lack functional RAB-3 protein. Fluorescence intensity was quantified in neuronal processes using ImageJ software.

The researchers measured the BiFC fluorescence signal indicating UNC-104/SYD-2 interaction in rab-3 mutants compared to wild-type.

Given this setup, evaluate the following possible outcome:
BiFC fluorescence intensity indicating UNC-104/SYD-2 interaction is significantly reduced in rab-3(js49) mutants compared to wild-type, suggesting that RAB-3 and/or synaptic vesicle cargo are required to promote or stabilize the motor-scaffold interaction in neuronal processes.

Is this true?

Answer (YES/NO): YES